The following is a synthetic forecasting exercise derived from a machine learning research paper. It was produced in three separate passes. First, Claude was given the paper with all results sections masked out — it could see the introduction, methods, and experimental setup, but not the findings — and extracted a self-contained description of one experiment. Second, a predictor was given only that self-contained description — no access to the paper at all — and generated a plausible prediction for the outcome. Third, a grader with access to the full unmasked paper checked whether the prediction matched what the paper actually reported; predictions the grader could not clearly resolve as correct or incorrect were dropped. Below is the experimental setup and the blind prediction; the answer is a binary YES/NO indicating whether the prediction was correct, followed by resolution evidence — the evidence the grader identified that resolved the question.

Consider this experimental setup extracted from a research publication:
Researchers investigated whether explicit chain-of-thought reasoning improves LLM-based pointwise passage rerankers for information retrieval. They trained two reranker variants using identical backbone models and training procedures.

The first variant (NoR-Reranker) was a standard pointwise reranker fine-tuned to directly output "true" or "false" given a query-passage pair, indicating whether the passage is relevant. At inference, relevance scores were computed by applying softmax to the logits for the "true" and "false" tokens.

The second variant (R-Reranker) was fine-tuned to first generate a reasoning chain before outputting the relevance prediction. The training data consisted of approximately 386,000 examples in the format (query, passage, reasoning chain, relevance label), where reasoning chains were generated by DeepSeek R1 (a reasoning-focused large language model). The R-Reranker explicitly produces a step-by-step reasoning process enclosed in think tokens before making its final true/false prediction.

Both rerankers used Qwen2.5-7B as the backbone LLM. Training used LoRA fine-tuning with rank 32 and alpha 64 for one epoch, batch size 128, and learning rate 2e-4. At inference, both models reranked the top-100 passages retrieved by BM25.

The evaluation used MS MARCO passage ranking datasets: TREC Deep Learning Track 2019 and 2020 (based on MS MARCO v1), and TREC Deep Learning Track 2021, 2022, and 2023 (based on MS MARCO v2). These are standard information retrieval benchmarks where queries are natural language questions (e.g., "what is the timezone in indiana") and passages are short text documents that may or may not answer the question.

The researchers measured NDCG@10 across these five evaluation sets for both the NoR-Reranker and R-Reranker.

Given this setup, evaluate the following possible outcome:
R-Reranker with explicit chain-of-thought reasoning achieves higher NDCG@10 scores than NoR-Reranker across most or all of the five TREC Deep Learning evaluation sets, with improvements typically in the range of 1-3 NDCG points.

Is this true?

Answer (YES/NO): NO